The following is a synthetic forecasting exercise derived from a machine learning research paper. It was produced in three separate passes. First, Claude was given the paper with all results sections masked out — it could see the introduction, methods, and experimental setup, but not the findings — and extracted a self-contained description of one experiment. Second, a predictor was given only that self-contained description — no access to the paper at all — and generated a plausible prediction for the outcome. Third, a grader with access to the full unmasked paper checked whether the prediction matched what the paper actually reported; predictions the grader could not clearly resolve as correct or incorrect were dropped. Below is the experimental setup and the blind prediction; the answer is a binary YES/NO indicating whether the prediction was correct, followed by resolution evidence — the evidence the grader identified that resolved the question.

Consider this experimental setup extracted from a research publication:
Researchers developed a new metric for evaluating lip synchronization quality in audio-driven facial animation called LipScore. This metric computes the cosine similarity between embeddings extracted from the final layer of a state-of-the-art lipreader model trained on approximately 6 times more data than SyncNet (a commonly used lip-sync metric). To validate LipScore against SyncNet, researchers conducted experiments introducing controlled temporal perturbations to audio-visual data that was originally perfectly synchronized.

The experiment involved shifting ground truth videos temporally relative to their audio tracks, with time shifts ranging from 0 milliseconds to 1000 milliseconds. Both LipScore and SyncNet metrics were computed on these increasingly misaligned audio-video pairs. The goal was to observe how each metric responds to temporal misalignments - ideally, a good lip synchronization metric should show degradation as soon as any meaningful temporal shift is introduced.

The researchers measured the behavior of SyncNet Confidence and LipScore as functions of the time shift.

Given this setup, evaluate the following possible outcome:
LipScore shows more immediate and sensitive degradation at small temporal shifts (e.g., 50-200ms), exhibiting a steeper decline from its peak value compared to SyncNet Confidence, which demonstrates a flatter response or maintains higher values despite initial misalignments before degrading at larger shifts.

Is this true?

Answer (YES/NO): YES